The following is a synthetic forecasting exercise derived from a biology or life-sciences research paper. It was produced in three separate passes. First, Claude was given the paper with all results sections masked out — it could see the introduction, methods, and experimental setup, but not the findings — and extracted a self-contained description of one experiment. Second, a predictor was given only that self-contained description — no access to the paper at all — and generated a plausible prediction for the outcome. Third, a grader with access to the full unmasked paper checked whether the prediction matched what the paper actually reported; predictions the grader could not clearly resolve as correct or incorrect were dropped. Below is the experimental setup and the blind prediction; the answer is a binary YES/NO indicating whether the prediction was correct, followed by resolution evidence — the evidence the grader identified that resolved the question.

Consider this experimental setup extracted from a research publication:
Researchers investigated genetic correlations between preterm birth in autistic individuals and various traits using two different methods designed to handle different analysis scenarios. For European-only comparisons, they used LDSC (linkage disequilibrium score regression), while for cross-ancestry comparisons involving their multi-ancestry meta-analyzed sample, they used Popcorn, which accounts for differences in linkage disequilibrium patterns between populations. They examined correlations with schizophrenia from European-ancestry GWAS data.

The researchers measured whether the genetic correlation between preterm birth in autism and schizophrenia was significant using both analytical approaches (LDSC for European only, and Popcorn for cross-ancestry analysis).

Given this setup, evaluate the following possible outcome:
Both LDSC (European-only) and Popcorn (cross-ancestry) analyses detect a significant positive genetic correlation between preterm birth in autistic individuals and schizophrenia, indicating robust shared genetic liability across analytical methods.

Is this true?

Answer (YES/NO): NO